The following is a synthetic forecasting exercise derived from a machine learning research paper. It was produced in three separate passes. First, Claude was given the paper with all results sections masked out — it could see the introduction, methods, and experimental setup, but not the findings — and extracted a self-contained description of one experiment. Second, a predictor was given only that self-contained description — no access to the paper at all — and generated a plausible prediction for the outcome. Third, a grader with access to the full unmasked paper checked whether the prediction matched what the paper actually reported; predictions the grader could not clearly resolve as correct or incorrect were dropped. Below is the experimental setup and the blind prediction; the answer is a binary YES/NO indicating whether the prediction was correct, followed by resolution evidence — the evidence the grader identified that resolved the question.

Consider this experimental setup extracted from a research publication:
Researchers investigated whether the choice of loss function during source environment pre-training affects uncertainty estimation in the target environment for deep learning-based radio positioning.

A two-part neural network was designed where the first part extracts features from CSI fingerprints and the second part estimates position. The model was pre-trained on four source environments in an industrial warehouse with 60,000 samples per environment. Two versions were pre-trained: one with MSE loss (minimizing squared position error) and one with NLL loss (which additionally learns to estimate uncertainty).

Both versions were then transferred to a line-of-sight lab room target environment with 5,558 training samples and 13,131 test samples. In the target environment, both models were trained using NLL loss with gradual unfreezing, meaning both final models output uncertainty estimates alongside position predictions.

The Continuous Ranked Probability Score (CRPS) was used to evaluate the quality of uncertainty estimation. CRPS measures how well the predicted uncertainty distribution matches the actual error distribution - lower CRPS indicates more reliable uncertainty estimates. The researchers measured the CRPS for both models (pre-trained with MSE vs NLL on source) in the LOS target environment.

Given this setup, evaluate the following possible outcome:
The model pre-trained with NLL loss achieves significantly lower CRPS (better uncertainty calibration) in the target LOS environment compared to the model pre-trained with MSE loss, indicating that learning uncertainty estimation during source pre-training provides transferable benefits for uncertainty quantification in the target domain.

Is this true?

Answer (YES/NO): NO